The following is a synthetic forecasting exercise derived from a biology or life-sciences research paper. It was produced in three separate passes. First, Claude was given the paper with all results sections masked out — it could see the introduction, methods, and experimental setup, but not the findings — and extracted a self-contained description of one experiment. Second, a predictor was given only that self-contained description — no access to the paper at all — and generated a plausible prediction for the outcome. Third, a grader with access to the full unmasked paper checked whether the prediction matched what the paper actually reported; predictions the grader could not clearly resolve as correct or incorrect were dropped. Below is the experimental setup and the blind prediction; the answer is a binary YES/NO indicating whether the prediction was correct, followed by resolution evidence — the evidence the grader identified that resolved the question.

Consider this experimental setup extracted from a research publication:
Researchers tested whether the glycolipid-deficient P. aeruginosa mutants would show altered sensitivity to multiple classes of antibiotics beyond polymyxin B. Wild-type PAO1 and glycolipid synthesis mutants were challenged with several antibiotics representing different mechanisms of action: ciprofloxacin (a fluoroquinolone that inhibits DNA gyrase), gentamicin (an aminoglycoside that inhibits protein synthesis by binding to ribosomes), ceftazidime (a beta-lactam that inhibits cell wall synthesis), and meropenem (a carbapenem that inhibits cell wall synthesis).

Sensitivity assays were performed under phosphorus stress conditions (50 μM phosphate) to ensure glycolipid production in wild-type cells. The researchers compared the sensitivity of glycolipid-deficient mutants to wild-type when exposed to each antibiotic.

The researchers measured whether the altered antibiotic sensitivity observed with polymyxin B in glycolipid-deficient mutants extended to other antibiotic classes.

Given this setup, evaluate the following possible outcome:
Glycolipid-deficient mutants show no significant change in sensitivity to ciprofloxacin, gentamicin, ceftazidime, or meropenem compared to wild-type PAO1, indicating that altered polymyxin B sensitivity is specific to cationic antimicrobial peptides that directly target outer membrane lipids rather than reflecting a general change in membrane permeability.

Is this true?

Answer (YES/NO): YES